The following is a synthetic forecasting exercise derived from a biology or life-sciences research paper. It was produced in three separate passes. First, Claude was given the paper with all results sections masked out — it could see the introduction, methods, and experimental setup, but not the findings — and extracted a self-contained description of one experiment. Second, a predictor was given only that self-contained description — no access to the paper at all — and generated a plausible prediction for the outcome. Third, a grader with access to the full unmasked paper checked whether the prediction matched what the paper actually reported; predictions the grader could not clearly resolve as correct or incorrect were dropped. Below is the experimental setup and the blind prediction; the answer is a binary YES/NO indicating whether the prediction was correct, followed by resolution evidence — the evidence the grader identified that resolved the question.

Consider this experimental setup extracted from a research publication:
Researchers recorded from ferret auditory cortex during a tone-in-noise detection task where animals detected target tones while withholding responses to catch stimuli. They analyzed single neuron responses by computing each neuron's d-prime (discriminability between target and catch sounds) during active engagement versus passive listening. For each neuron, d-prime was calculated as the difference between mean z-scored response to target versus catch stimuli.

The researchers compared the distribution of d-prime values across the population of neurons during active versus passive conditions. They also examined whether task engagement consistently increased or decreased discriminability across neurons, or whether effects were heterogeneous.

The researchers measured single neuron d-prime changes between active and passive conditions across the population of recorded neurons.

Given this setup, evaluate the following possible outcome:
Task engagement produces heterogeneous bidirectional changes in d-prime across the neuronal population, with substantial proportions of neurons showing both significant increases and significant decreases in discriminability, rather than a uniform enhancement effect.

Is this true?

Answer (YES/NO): NO